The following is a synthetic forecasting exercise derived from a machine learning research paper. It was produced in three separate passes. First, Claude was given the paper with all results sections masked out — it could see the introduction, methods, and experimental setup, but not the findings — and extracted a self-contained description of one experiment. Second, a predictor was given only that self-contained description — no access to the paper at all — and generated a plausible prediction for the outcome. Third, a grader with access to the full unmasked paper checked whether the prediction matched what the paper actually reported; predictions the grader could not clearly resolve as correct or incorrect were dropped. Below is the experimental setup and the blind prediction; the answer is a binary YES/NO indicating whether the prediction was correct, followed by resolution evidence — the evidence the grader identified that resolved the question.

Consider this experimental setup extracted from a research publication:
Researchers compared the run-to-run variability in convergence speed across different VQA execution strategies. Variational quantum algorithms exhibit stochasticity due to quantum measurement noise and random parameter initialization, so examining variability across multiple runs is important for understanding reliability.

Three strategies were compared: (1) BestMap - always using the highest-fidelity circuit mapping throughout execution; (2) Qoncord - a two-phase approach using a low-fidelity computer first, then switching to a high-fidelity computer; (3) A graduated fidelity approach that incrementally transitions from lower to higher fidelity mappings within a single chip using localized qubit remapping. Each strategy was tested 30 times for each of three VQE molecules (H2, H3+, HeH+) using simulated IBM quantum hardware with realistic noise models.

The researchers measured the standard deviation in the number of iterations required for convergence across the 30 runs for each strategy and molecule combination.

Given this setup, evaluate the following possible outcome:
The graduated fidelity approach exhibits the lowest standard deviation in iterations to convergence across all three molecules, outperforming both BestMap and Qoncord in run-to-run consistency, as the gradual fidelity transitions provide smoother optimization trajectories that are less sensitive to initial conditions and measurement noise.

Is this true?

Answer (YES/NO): NO